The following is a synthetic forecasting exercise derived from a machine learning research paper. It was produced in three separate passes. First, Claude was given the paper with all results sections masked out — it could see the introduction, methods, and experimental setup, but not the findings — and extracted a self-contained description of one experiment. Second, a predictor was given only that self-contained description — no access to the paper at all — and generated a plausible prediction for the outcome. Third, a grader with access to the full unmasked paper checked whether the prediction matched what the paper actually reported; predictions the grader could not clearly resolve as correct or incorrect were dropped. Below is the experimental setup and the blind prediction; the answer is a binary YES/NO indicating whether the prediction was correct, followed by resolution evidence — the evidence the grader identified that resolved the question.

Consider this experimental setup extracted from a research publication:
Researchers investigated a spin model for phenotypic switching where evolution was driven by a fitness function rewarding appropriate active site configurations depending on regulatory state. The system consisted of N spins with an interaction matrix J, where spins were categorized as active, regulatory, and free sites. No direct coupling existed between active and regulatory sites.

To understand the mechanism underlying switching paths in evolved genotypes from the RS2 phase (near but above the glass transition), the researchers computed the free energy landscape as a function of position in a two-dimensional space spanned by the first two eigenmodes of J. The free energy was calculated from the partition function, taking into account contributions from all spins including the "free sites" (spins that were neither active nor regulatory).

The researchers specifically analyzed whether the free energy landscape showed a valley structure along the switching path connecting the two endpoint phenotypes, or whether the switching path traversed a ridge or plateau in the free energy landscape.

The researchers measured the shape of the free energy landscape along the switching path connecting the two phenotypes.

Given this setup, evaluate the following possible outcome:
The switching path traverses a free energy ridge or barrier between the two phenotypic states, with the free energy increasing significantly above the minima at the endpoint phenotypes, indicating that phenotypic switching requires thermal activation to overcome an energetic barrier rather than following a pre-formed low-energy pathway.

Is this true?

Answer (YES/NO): NO